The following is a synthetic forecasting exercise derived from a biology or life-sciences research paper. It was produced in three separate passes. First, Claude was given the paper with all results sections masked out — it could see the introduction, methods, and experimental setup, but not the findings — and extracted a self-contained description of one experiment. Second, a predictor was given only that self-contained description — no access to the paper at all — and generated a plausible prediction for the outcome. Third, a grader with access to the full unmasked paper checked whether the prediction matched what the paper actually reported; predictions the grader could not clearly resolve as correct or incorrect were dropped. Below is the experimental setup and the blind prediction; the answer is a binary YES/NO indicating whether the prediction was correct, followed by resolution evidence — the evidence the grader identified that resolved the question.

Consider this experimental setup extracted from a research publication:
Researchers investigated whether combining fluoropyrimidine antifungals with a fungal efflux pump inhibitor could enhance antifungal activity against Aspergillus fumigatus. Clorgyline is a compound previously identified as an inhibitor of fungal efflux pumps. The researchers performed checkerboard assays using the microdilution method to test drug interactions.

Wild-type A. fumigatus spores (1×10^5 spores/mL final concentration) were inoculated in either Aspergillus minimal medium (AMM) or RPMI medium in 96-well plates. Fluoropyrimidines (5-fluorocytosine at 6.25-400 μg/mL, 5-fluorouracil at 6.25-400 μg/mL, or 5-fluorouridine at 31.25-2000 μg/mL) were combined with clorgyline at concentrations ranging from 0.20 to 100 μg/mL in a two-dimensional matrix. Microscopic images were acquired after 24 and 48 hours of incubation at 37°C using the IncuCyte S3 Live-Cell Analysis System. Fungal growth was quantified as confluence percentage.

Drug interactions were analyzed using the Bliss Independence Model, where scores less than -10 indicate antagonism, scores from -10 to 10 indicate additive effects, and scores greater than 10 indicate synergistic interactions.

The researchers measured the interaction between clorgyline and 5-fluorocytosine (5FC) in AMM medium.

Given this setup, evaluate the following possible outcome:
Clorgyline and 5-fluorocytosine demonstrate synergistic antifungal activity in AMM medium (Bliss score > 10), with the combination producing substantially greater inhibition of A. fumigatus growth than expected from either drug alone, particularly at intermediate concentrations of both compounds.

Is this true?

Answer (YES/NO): YES